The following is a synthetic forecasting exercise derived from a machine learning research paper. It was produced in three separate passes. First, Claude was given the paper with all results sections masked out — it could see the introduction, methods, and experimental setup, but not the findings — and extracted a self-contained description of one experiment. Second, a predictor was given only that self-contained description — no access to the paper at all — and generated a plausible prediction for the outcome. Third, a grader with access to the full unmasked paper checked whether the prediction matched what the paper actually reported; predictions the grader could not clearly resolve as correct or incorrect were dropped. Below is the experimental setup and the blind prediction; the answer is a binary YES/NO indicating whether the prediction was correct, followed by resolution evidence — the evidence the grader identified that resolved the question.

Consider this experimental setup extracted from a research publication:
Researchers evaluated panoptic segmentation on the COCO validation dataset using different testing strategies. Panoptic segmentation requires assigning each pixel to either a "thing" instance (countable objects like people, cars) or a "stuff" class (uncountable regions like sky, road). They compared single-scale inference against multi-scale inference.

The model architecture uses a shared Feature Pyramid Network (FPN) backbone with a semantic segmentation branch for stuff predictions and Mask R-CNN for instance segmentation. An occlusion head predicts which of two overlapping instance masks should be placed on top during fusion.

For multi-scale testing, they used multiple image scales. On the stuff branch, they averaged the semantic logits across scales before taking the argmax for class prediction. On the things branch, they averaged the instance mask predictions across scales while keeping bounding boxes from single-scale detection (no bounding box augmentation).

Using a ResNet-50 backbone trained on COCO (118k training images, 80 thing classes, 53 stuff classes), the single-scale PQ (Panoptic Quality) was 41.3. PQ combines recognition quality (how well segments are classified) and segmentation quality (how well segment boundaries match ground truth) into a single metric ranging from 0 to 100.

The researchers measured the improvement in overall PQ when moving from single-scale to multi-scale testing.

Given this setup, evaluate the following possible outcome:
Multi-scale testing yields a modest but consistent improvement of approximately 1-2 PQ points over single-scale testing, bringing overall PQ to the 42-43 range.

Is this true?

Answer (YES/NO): NO